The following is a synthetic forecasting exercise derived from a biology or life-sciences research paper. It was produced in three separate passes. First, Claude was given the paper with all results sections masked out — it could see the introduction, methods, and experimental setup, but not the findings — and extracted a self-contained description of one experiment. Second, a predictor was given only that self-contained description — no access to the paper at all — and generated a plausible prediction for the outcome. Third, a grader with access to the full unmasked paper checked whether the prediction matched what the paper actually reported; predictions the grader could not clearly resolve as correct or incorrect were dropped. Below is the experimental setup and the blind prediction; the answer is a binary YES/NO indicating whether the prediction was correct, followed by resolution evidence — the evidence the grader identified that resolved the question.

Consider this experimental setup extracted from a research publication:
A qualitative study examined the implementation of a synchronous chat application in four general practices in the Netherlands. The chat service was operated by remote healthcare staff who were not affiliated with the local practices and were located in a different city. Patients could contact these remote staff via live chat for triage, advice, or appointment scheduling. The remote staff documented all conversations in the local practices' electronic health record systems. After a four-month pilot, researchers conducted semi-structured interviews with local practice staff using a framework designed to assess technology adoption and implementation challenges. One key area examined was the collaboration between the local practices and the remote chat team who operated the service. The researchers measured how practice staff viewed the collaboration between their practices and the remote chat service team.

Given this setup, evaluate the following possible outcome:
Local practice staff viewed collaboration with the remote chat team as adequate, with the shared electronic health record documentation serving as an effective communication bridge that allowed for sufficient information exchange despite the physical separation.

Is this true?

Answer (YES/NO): NO